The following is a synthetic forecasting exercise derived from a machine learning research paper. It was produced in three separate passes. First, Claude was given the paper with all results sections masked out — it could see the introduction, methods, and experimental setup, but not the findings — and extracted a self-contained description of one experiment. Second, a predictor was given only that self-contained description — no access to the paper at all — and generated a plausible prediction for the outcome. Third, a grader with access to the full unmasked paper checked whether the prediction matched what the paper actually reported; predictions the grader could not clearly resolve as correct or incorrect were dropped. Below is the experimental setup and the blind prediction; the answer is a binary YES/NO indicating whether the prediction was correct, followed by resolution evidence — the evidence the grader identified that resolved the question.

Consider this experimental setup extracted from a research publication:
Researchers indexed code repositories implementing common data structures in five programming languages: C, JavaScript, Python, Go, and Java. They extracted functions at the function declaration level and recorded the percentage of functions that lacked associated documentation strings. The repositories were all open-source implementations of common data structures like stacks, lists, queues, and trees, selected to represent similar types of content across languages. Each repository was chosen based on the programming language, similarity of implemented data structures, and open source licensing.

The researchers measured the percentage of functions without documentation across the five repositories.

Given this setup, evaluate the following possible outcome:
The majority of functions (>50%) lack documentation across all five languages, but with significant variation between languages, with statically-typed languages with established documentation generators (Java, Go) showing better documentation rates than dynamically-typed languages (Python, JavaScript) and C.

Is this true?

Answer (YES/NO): NO